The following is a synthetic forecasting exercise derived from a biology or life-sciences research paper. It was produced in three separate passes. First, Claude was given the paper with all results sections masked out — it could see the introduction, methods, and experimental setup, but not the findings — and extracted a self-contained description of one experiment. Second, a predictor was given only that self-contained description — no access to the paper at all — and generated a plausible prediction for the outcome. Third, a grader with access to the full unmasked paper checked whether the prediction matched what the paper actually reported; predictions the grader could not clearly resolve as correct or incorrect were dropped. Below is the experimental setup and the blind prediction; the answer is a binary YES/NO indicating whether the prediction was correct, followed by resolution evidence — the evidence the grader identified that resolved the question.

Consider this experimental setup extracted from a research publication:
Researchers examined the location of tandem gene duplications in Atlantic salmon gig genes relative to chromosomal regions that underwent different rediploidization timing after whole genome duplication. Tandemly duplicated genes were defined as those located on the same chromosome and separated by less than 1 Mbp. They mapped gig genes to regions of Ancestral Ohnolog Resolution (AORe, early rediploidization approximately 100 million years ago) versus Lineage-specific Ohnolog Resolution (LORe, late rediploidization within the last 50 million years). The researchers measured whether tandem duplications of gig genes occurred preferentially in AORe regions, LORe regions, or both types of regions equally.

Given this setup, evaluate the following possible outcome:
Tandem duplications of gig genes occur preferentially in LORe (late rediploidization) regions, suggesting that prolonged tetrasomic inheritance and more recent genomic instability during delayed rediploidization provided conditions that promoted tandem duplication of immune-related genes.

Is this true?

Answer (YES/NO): YES